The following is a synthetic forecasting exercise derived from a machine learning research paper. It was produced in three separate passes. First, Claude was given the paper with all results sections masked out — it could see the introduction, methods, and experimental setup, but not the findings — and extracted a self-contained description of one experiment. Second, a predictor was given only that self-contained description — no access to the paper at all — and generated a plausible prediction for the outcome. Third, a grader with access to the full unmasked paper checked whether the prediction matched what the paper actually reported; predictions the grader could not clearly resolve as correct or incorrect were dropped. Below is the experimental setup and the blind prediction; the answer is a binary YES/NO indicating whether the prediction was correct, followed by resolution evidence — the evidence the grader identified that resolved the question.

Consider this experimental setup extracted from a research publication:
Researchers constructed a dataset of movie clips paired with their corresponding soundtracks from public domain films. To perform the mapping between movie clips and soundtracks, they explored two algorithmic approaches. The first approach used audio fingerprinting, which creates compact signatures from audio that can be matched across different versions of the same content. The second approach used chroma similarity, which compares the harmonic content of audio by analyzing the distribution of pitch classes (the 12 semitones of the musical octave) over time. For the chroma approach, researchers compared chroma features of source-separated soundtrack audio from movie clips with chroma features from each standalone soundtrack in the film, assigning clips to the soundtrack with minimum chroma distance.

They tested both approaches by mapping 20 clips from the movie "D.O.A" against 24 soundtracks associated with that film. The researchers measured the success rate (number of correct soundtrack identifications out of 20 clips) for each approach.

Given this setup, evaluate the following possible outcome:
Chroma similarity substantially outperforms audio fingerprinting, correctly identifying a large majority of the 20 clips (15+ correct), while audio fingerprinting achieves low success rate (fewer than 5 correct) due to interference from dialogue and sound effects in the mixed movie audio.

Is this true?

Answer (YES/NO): YES